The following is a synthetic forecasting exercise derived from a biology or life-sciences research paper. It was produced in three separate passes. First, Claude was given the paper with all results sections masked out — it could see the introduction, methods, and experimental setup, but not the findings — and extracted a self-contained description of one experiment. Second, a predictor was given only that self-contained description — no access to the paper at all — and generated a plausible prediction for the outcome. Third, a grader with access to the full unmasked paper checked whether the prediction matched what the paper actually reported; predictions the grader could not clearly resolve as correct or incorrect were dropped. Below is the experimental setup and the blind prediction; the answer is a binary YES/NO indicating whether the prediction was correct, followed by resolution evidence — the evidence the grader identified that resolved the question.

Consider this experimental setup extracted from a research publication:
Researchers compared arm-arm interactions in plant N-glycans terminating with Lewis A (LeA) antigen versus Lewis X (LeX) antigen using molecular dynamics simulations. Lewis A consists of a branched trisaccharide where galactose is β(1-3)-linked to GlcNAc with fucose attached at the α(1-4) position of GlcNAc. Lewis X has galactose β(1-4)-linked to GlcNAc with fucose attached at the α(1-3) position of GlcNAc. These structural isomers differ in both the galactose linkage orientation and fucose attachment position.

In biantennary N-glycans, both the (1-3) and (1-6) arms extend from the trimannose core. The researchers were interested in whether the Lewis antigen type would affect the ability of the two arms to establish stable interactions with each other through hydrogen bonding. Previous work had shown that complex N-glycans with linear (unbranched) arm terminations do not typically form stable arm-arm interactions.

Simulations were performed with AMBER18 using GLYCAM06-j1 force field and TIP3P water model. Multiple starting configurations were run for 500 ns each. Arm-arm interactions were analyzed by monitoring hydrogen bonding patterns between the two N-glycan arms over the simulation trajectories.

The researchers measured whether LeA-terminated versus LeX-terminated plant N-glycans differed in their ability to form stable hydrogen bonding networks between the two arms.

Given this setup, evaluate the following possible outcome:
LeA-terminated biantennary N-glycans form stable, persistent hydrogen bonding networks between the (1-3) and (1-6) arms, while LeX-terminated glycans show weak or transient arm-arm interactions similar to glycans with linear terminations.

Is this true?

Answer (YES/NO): YES